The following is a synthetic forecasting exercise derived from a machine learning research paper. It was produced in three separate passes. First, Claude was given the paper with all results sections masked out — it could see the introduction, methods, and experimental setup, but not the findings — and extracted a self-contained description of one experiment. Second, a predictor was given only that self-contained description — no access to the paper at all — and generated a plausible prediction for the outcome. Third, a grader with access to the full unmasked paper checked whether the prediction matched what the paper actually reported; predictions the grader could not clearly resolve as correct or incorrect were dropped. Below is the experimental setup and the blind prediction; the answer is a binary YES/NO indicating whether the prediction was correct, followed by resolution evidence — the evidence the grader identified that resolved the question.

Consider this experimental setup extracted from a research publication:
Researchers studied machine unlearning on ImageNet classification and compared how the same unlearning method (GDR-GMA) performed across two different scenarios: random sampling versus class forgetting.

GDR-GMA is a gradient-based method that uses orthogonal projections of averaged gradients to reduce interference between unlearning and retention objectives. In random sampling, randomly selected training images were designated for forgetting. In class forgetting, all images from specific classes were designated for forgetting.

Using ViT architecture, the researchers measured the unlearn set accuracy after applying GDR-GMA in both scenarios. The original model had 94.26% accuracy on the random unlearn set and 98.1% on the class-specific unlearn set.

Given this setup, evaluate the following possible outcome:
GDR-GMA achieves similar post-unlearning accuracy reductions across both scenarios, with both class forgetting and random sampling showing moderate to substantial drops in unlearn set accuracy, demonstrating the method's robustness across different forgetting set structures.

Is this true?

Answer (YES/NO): NO